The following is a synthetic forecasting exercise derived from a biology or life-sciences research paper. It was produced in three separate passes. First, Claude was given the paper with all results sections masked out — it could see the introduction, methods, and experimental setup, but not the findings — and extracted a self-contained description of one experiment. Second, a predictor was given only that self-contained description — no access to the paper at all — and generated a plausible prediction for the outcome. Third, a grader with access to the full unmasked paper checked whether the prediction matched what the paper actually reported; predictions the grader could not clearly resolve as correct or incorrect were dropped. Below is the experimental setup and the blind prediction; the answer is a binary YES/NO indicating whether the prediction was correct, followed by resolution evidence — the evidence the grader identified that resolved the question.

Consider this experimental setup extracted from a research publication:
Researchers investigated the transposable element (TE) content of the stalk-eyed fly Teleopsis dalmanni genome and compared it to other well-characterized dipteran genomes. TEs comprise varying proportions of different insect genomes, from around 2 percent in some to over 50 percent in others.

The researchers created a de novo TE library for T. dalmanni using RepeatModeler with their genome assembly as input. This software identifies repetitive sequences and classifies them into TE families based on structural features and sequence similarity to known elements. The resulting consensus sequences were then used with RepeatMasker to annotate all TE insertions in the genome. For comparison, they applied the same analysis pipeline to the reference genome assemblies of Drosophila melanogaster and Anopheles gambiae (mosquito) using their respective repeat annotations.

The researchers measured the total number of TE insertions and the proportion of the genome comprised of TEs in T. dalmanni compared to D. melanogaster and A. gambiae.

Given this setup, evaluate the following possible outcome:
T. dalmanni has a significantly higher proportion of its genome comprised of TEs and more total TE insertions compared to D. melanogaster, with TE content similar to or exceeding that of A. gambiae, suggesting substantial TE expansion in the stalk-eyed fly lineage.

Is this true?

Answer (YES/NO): YES